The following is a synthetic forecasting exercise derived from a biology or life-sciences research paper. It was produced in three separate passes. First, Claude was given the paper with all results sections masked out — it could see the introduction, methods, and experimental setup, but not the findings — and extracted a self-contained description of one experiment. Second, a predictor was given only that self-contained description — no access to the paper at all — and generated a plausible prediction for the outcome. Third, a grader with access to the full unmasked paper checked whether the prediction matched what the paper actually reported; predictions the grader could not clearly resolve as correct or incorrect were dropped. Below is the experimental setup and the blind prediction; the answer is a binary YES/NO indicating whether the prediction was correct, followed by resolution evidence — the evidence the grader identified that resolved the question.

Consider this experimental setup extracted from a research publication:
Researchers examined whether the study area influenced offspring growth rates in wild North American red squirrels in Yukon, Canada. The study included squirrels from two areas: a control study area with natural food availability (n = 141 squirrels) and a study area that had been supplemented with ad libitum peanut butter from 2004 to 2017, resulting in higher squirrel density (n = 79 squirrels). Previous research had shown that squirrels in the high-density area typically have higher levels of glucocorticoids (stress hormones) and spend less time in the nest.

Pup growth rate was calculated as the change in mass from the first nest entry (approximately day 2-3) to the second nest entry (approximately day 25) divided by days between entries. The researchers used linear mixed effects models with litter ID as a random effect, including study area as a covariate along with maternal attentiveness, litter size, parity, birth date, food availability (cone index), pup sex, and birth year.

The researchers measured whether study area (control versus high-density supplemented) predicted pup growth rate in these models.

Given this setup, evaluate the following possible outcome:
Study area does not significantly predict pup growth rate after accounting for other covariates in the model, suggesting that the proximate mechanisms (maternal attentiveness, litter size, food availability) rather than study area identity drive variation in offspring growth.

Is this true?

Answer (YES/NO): YES